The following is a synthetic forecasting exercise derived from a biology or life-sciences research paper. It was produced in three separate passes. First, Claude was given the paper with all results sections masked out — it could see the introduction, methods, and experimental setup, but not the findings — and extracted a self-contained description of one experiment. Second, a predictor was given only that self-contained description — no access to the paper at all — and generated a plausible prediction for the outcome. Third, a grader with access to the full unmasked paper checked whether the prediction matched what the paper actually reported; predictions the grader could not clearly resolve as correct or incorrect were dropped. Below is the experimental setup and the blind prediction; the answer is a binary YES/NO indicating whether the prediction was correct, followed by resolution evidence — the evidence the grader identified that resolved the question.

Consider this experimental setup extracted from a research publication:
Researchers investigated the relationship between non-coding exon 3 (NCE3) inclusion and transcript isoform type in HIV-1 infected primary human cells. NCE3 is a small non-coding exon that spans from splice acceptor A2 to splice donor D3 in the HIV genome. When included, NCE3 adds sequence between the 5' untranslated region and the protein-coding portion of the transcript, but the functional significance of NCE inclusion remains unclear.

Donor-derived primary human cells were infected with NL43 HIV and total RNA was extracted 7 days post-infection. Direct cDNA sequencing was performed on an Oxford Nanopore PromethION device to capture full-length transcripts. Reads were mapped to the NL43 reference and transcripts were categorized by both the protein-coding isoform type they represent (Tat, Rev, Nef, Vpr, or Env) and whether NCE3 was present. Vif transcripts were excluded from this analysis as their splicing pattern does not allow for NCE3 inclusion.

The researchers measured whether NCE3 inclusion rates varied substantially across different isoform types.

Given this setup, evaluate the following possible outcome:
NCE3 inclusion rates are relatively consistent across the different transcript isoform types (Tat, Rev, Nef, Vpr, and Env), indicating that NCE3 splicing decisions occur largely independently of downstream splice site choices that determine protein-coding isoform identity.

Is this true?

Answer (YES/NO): NO